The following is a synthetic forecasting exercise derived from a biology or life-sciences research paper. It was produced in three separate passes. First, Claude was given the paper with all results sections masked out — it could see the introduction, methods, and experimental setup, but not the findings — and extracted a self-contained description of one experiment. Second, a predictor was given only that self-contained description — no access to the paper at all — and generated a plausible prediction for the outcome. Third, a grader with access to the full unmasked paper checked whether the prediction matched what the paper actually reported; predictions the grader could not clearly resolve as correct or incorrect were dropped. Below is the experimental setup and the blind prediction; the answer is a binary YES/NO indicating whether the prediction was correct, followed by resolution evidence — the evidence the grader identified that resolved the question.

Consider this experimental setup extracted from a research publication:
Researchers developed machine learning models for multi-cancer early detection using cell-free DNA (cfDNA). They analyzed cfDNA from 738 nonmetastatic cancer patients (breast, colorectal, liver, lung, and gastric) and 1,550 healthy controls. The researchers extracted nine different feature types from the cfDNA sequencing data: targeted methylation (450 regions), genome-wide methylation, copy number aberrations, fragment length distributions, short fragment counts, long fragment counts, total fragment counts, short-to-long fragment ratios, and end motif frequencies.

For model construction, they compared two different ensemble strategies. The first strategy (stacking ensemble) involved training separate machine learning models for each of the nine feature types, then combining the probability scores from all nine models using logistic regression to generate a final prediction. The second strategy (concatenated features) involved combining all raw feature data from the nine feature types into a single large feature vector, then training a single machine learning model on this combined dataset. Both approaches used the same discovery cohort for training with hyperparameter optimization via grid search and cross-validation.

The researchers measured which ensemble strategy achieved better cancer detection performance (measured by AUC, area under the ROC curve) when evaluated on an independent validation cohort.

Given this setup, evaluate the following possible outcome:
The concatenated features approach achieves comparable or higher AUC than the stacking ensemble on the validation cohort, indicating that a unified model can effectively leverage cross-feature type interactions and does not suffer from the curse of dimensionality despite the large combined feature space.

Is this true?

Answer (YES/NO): NO